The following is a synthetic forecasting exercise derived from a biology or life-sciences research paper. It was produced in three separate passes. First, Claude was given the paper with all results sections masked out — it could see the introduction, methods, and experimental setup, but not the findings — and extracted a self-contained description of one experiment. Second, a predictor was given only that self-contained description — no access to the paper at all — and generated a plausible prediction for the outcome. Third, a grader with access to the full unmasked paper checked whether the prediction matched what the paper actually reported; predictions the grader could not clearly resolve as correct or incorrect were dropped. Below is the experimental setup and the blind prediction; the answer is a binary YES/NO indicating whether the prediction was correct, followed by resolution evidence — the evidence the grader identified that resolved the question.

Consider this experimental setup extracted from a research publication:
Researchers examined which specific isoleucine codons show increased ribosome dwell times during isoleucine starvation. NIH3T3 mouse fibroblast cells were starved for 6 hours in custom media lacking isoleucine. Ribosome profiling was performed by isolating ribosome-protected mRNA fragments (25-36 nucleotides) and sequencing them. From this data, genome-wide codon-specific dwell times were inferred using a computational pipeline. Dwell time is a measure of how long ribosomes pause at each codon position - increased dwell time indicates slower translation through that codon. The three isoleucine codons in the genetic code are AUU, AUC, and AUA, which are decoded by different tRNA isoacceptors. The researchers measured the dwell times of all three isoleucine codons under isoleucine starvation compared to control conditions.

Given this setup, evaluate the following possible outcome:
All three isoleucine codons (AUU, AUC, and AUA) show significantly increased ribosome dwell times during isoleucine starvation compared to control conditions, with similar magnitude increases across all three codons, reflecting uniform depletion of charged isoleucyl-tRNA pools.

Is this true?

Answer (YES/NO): NO